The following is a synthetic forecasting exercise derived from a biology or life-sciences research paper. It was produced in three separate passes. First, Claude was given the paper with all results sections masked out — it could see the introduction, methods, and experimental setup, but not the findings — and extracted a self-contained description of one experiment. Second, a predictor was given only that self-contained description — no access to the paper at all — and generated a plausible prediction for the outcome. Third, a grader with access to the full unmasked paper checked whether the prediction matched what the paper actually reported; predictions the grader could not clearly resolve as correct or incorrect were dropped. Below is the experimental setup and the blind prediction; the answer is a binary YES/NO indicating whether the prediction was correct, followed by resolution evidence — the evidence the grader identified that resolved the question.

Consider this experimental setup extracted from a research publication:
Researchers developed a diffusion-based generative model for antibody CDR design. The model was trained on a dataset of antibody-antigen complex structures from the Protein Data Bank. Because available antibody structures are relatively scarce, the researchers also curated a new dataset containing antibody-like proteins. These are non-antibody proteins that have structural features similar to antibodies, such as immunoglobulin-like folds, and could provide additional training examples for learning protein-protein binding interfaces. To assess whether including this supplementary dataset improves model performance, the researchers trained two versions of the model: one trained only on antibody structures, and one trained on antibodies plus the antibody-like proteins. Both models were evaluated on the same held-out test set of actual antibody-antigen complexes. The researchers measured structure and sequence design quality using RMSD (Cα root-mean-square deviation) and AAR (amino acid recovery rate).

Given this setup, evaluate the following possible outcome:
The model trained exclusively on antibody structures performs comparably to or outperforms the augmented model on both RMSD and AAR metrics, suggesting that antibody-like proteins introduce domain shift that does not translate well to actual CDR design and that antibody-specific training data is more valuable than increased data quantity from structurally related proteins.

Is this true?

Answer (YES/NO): NO